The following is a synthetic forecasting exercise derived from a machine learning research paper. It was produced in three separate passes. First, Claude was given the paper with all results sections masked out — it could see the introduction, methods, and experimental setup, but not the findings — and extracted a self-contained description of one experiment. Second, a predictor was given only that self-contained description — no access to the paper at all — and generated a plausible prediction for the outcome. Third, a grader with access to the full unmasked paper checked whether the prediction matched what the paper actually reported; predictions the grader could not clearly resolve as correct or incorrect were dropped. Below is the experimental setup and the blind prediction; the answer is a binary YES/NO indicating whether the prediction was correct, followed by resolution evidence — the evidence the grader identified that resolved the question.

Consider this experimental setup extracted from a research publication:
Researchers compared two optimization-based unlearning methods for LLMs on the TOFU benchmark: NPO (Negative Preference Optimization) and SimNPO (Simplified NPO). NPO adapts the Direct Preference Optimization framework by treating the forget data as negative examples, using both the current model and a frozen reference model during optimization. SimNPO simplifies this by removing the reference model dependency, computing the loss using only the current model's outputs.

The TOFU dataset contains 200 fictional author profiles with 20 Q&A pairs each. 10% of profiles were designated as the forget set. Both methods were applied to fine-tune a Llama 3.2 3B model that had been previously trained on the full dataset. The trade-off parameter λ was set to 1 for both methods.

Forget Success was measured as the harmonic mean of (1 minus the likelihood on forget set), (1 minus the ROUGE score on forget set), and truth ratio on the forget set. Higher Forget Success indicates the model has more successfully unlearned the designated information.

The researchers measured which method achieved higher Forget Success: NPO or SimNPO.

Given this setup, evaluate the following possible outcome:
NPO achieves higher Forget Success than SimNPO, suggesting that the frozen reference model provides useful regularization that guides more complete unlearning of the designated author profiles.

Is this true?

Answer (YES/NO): YES